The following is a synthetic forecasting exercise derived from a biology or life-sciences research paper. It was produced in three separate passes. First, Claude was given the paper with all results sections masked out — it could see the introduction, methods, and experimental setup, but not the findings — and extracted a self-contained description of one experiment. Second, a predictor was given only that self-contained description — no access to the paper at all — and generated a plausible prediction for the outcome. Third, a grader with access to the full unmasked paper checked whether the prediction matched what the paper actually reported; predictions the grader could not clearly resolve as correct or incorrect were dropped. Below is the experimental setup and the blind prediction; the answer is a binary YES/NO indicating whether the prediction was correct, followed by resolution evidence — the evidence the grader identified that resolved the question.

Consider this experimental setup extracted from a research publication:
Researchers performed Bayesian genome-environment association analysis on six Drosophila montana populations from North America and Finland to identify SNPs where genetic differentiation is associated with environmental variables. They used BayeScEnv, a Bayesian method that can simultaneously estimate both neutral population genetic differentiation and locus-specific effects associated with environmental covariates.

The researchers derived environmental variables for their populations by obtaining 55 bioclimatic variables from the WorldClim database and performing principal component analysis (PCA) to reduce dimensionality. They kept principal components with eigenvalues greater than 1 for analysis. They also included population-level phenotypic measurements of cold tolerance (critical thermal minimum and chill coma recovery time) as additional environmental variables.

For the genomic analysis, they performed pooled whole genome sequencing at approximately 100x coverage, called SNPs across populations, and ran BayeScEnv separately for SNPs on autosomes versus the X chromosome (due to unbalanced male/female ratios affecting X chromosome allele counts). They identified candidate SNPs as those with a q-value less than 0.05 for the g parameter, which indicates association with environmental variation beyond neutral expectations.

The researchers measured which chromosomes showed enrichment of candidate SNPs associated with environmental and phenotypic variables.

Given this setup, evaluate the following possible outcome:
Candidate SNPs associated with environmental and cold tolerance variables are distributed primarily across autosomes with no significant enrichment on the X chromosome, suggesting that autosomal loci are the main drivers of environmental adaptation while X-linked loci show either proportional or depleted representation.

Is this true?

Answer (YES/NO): NO